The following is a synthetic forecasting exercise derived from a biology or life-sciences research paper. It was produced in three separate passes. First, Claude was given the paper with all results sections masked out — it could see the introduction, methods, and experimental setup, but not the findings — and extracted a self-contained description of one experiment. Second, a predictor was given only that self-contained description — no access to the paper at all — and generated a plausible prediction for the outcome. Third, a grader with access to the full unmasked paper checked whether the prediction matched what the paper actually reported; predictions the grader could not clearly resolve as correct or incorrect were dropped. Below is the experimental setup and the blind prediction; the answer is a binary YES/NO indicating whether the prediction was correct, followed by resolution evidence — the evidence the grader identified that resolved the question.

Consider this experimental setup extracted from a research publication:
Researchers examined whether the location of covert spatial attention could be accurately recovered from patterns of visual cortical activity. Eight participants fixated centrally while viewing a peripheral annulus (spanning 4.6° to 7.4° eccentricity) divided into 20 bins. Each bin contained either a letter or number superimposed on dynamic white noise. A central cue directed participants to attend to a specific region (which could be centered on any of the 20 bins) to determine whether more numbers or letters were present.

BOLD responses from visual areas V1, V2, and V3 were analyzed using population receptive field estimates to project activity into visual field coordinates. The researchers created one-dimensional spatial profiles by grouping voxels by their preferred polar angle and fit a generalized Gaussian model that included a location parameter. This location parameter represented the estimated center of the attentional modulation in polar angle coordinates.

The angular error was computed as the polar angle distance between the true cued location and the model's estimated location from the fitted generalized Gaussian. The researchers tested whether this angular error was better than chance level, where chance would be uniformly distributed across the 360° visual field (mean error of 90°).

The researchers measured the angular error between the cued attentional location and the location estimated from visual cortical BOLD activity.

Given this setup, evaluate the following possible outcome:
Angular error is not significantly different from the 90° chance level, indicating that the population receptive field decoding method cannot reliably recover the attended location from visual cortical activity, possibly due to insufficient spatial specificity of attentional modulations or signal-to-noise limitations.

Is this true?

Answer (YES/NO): NO